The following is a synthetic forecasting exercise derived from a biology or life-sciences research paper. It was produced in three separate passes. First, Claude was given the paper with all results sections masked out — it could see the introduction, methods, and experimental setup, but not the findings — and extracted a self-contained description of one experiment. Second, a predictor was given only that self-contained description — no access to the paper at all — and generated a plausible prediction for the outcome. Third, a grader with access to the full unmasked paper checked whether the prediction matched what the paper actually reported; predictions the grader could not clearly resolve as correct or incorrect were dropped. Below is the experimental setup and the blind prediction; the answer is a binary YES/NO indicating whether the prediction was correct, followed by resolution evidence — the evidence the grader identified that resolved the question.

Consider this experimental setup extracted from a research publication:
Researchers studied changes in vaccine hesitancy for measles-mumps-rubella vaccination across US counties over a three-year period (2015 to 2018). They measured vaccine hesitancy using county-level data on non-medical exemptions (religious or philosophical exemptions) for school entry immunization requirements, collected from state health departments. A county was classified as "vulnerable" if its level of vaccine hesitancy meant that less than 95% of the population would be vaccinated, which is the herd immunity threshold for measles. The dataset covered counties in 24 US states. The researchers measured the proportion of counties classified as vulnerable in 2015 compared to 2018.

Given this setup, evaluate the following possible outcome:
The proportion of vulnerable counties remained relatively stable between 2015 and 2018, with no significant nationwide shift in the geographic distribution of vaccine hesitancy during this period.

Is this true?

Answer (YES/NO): NO